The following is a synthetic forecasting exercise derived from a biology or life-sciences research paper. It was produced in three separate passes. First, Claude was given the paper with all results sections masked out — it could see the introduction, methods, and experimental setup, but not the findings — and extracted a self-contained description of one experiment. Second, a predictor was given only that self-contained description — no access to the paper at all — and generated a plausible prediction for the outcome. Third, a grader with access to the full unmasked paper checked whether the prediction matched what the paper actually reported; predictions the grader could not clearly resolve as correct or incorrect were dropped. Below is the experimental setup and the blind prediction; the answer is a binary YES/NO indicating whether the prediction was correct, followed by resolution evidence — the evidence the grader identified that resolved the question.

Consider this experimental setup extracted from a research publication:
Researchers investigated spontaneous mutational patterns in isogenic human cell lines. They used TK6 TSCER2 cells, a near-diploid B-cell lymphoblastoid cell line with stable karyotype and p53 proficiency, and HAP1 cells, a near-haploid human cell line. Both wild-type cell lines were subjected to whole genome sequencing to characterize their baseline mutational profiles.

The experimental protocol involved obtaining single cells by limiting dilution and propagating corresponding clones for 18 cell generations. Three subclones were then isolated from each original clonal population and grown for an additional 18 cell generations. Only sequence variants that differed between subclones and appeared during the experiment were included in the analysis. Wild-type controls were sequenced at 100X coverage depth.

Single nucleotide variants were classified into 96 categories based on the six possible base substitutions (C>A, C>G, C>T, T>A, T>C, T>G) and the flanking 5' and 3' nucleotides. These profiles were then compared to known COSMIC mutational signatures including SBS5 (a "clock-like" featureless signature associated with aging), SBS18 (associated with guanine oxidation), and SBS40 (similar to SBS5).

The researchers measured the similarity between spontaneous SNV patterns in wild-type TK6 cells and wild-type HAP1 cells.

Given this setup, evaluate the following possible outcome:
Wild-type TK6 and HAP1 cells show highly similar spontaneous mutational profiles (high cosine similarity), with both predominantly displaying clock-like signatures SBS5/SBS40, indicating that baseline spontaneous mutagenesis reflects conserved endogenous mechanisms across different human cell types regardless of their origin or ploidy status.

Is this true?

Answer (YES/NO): NO